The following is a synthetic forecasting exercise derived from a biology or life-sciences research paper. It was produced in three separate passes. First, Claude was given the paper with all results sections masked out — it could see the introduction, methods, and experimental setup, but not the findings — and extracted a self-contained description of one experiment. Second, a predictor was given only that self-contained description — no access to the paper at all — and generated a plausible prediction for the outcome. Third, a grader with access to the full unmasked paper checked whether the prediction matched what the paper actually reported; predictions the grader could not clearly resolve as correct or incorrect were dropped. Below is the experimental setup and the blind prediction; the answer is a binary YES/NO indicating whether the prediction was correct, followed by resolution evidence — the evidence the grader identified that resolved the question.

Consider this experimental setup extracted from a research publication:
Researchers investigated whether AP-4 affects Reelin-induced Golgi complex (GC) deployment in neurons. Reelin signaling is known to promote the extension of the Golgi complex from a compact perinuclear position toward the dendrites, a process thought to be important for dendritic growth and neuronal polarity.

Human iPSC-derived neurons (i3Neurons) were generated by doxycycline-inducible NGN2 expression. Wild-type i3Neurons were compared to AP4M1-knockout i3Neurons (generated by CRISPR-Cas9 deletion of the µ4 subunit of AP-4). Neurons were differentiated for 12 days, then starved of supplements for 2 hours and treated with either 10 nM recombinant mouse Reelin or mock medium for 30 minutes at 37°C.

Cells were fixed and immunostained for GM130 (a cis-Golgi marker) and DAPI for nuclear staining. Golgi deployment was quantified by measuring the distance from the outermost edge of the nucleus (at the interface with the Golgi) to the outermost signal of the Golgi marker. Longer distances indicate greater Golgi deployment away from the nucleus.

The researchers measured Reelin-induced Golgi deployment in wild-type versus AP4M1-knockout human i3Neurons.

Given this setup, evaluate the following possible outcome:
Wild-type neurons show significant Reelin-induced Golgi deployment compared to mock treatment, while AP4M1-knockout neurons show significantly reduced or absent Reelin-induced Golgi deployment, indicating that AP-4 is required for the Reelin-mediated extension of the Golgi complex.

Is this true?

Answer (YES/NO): YES